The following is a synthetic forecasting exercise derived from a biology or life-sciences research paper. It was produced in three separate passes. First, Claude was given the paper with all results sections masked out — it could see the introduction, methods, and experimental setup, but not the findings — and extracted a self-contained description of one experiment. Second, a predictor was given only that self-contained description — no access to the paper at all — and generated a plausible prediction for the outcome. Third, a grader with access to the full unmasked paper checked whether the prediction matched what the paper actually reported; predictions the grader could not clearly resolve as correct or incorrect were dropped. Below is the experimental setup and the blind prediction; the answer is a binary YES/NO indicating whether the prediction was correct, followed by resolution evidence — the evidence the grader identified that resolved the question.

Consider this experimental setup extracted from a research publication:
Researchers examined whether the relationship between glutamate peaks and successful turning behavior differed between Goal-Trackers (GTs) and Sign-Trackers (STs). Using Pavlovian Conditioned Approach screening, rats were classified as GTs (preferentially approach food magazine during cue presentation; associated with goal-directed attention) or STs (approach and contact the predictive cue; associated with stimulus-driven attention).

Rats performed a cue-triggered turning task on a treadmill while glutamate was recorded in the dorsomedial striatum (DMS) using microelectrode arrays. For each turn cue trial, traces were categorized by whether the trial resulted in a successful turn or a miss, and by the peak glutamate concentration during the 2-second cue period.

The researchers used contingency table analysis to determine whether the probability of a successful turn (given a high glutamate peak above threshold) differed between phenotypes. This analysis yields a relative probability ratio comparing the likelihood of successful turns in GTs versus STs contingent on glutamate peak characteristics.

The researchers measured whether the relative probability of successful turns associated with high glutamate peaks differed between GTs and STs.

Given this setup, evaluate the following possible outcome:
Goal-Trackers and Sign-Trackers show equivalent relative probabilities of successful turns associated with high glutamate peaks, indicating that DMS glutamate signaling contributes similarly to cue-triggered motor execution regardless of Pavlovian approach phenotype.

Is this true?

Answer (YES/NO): NO